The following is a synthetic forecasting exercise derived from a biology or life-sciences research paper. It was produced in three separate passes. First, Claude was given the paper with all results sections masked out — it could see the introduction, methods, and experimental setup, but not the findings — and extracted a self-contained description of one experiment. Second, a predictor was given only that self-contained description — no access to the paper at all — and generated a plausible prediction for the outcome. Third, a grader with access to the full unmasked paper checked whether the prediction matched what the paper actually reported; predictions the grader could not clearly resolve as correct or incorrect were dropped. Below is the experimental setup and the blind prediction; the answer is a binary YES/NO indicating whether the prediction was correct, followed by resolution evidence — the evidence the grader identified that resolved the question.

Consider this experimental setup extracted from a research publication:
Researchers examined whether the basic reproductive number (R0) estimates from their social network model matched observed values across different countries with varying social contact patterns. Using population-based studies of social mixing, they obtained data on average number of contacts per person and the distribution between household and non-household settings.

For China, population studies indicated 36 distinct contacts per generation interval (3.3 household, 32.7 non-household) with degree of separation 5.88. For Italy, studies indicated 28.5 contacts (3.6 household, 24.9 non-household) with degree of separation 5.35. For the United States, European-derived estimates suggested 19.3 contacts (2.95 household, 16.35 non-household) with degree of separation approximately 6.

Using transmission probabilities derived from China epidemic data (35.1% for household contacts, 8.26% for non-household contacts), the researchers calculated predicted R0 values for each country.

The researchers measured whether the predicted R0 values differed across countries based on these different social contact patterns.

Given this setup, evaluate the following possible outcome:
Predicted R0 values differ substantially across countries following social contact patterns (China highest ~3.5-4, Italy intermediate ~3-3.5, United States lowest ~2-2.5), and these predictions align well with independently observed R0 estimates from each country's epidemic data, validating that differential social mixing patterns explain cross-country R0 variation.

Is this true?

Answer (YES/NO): YES